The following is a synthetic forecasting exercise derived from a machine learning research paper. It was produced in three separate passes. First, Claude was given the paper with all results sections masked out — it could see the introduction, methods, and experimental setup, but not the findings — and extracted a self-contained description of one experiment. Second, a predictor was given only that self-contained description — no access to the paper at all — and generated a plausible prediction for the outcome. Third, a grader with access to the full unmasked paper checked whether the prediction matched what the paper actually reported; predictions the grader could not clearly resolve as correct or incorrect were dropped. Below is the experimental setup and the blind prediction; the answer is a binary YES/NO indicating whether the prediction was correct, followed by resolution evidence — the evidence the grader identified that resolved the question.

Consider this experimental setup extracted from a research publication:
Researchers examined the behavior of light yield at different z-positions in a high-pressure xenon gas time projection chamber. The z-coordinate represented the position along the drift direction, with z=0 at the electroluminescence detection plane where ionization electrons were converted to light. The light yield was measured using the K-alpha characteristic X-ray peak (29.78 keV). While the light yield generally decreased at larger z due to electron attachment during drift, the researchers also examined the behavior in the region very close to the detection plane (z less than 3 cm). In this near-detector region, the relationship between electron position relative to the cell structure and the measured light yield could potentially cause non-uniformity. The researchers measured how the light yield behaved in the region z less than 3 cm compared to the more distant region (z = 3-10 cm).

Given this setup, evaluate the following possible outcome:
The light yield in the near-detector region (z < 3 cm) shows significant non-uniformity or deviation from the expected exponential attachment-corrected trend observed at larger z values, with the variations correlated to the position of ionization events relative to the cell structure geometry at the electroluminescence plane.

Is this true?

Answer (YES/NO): YES